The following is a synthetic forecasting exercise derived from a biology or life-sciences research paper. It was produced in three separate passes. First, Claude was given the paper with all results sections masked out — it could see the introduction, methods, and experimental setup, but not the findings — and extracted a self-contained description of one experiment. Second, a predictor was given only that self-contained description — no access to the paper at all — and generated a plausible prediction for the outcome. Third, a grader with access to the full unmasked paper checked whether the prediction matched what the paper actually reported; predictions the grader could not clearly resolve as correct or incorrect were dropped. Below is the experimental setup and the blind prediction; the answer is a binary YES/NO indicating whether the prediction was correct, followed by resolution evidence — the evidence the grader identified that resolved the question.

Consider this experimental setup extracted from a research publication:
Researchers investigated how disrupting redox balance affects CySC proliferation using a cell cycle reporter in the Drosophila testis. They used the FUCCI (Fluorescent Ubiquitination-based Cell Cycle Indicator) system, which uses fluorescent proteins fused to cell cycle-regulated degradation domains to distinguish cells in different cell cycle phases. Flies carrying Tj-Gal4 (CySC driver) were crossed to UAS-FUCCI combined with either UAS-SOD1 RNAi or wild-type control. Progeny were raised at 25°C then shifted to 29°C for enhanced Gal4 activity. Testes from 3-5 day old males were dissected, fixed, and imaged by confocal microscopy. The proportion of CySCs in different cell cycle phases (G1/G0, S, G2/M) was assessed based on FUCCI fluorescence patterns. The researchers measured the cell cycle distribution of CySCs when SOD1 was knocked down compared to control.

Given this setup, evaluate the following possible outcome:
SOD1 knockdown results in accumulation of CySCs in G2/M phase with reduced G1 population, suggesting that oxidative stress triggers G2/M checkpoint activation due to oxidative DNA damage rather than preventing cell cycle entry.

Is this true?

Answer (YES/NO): NO